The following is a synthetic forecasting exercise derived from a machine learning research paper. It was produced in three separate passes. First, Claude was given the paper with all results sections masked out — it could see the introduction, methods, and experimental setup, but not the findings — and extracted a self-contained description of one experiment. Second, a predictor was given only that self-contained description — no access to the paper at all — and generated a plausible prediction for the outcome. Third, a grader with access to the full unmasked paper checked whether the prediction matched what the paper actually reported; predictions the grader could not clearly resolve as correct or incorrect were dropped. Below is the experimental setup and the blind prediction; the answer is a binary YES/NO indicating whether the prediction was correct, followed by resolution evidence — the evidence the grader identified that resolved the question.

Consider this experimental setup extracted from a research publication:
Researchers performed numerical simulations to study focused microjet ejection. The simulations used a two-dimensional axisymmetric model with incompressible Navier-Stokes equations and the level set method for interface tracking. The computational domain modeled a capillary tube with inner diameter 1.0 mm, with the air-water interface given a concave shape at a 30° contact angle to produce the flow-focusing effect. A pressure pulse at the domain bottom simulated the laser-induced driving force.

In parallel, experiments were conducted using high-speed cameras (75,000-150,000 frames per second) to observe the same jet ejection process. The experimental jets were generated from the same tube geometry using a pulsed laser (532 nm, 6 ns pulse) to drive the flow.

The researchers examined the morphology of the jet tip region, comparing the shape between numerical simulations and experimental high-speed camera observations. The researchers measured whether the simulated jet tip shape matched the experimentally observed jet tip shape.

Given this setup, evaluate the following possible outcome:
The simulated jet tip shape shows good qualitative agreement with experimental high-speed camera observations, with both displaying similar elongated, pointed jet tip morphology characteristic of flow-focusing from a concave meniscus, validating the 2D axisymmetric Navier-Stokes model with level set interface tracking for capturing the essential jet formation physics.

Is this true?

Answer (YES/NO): NO